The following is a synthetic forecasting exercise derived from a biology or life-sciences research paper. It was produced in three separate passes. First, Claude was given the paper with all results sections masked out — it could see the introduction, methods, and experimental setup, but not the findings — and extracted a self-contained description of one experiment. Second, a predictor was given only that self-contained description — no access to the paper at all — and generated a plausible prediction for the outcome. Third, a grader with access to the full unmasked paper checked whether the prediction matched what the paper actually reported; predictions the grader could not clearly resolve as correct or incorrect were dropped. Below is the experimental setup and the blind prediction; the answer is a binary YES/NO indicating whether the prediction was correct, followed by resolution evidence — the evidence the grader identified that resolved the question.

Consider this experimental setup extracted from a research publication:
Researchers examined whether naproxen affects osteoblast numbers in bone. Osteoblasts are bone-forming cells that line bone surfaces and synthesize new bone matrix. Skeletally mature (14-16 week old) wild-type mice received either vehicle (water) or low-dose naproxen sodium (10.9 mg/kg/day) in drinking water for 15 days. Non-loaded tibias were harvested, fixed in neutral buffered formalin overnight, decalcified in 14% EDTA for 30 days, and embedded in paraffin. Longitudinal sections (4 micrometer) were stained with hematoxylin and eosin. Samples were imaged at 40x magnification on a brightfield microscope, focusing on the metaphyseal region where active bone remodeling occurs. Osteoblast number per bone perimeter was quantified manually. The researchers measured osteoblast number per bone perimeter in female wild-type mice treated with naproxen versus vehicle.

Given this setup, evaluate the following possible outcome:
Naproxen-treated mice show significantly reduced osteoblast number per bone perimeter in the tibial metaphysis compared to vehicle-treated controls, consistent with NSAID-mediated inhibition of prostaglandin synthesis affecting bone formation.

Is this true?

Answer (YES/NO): NO